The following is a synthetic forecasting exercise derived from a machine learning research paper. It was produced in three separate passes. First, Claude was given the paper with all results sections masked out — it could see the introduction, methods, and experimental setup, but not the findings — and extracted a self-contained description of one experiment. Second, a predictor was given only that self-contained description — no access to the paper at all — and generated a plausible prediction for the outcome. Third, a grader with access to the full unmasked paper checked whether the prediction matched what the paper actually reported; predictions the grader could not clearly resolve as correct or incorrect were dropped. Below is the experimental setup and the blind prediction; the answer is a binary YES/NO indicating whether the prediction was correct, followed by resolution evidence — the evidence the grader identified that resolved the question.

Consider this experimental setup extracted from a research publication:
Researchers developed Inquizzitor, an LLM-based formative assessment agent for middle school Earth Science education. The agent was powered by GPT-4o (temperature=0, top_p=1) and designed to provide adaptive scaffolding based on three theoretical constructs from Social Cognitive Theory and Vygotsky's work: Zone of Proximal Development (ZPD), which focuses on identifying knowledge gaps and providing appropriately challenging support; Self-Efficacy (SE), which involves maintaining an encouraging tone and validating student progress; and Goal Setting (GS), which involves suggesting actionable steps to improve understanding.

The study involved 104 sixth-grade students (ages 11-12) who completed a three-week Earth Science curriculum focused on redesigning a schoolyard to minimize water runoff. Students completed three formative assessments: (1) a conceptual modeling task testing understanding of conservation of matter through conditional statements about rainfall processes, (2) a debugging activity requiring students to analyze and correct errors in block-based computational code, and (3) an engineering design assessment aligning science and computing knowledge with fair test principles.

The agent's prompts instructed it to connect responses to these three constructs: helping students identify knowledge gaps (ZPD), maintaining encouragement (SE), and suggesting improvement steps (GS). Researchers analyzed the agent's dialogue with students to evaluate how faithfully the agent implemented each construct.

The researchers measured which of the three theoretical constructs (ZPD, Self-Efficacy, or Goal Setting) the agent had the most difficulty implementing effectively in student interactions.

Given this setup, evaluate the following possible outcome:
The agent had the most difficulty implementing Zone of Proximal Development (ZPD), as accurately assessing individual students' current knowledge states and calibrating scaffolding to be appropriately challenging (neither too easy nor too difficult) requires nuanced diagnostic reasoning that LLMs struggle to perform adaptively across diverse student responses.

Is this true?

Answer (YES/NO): NO